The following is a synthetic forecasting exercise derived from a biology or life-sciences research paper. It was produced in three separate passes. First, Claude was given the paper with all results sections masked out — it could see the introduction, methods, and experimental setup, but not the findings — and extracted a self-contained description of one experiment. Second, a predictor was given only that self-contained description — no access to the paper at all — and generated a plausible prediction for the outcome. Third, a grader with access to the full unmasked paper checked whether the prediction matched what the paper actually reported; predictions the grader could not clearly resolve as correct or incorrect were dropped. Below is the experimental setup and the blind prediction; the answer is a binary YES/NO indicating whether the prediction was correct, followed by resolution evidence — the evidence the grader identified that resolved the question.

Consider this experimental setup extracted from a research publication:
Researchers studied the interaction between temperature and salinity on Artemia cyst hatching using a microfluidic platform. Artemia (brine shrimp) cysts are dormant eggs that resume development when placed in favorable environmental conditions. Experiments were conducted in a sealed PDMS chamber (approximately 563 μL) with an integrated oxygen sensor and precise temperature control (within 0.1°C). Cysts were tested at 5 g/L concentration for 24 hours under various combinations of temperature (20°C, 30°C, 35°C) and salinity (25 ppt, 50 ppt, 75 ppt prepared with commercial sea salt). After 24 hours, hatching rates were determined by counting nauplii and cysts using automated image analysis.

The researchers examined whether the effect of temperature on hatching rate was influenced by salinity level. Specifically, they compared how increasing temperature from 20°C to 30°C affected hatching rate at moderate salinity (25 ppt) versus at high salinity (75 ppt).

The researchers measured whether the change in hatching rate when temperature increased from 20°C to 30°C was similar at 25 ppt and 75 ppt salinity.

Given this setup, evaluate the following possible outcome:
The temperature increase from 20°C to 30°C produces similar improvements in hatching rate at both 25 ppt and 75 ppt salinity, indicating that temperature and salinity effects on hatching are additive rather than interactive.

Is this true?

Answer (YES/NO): NO